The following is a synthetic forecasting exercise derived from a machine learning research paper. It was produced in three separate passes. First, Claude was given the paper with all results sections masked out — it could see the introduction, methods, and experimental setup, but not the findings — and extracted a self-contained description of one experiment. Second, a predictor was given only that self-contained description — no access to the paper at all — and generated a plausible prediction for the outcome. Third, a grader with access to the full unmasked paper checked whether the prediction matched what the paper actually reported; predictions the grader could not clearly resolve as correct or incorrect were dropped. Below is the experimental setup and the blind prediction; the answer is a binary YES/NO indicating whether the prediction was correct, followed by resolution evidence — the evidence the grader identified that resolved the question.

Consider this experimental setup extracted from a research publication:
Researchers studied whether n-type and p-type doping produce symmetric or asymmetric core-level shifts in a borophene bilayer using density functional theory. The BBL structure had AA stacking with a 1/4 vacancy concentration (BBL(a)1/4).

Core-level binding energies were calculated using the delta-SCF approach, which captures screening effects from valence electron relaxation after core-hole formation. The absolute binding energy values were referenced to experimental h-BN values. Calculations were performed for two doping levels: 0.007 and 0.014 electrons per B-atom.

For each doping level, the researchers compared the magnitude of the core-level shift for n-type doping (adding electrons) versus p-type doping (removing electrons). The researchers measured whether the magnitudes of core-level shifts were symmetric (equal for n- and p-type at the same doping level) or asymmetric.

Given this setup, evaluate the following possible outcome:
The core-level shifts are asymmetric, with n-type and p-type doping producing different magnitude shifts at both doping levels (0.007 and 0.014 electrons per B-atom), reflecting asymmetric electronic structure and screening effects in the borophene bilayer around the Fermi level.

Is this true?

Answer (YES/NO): NO